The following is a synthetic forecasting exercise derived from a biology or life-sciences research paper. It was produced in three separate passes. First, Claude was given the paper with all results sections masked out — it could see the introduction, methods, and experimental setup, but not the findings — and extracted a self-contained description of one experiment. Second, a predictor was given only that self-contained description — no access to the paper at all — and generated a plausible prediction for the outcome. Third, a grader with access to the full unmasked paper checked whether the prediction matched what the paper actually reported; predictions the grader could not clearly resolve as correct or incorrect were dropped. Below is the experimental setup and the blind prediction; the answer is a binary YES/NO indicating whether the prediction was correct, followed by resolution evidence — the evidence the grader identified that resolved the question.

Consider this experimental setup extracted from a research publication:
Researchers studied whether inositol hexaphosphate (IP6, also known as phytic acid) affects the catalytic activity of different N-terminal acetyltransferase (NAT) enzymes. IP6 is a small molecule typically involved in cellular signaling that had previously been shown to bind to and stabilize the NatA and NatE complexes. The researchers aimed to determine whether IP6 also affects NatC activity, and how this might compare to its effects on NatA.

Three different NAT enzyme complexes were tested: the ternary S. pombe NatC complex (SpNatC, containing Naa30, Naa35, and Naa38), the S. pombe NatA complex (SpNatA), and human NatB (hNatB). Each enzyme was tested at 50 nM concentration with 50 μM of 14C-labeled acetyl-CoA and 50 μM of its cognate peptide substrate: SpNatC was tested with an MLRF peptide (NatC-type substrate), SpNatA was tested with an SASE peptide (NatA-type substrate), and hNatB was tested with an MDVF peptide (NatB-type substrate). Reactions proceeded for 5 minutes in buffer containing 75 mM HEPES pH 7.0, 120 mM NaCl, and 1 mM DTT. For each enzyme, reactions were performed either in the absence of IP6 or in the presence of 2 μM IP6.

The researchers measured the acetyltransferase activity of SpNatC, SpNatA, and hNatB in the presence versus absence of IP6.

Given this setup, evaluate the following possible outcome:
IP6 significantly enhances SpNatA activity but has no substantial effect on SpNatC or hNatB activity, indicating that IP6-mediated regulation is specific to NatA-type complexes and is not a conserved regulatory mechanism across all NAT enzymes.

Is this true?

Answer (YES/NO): NO